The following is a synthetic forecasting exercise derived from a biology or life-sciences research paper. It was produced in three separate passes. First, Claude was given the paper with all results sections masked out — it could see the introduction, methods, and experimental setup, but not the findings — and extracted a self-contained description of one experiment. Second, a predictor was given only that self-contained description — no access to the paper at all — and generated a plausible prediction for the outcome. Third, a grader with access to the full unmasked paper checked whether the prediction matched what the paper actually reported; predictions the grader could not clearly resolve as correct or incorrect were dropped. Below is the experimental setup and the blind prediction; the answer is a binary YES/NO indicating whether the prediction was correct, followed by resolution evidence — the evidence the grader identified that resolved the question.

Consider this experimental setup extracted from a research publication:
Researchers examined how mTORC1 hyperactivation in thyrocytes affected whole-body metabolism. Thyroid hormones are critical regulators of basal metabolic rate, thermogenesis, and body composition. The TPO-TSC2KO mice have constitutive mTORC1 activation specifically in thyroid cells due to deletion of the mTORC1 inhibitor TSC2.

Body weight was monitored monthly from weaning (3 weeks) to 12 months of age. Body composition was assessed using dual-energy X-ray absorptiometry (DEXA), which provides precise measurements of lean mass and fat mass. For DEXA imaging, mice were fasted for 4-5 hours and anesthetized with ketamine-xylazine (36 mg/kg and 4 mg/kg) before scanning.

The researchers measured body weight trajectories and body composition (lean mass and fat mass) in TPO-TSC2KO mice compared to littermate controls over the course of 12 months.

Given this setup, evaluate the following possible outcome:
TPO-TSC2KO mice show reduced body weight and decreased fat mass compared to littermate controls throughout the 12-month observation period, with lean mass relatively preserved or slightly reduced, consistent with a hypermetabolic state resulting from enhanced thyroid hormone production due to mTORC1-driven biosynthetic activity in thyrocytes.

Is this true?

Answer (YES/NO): NO